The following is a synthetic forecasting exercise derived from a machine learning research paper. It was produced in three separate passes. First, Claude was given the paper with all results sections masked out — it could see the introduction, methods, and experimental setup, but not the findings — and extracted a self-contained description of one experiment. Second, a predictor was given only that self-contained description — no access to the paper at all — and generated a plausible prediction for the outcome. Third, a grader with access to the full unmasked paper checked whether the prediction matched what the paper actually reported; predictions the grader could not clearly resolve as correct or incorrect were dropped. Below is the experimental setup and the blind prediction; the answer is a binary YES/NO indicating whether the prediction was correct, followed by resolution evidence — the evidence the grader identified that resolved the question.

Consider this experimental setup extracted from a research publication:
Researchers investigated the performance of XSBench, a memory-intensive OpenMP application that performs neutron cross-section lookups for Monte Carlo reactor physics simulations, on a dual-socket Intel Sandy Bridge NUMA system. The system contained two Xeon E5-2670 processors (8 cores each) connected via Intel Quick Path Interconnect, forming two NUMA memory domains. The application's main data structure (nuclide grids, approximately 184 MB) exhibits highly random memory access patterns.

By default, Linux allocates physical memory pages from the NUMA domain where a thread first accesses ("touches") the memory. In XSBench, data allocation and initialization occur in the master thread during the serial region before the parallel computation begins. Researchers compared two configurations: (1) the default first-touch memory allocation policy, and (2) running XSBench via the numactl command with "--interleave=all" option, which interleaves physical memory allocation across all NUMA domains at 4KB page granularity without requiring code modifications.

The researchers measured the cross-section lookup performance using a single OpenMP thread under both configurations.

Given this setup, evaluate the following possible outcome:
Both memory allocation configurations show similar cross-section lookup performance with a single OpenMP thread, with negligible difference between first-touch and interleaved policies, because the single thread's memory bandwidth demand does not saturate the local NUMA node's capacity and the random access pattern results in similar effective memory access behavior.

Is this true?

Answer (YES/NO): NO